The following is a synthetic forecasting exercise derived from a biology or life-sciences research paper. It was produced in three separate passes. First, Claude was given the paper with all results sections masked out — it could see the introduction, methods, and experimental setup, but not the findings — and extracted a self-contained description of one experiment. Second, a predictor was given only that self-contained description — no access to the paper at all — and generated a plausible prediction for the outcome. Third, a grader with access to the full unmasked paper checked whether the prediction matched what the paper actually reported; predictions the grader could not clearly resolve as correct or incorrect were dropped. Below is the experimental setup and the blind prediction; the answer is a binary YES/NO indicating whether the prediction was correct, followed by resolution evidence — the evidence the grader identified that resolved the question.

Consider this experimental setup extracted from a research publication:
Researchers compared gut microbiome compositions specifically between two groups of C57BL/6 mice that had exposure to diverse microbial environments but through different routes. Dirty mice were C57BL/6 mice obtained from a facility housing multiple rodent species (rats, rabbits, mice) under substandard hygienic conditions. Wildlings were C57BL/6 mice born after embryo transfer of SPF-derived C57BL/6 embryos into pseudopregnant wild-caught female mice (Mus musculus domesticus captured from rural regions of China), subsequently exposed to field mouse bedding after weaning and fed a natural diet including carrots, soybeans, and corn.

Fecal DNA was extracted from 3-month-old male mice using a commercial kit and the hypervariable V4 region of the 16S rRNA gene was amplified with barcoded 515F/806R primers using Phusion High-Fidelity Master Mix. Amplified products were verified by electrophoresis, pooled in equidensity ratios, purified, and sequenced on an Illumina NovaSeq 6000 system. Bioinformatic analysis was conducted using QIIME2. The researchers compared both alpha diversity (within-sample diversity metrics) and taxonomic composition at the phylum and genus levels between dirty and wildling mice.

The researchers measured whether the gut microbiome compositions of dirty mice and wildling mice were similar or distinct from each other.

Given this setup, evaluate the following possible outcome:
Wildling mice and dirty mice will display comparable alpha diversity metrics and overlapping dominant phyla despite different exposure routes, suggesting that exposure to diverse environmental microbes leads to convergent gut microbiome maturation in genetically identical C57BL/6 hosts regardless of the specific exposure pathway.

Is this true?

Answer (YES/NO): NO